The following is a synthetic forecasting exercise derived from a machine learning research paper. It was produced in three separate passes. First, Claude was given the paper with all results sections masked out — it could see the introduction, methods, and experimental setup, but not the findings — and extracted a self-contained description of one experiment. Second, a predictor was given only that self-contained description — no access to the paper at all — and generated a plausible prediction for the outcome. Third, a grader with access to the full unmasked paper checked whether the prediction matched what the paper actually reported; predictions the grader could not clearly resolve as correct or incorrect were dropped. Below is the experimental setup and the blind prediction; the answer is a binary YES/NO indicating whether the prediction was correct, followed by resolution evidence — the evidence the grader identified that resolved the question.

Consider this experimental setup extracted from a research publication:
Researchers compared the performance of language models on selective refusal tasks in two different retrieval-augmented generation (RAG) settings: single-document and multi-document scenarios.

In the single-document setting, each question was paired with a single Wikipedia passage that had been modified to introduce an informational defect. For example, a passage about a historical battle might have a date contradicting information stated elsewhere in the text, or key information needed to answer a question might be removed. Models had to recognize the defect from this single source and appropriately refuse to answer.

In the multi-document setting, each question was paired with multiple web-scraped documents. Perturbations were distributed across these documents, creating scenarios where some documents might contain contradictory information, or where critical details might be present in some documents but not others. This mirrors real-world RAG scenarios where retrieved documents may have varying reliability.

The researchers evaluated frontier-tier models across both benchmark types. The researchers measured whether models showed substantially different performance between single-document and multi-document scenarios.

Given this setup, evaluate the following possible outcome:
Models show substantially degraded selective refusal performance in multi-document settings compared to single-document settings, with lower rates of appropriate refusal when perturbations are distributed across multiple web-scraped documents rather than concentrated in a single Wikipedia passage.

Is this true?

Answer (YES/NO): YES